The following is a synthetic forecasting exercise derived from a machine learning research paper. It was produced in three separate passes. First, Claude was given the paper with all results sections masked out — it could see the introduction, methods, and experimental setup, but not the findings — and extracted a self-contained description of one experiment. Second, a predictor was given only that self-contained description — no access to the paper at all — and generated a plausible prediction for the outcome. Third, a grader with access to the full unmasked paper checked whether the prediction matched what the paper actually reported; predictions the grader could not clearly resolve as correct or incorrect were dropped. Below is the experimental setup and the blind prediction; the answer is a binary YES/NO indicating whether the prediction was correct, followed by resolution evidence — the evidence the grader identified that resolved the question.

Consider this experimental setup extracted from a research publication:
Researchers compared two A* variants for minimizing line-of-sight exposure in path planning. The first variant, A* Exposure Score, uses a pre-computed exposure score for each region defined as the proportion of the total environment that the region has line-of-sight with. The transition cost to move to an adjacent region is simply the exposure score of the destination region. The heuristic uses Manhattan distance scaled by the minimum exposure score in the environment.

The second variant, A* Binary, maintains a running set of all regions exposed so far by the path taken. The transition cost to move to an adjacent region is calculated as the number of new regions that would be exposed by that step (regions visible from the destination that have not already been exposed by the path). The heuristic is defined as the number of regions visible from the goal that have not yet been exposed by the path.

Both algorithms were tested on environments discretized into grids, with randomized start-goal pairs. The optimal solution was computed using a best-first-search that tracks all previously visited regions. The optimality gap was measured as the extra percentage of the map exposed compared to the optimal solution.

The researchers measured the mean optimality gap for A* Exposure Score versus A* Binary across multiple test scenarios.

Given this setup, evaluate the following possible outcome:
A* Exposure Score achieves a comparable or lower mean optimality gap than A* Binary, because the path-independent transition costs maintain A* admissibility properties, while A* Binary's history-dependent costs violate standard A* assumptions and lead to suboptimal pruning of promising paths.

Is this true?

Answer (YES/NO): NO